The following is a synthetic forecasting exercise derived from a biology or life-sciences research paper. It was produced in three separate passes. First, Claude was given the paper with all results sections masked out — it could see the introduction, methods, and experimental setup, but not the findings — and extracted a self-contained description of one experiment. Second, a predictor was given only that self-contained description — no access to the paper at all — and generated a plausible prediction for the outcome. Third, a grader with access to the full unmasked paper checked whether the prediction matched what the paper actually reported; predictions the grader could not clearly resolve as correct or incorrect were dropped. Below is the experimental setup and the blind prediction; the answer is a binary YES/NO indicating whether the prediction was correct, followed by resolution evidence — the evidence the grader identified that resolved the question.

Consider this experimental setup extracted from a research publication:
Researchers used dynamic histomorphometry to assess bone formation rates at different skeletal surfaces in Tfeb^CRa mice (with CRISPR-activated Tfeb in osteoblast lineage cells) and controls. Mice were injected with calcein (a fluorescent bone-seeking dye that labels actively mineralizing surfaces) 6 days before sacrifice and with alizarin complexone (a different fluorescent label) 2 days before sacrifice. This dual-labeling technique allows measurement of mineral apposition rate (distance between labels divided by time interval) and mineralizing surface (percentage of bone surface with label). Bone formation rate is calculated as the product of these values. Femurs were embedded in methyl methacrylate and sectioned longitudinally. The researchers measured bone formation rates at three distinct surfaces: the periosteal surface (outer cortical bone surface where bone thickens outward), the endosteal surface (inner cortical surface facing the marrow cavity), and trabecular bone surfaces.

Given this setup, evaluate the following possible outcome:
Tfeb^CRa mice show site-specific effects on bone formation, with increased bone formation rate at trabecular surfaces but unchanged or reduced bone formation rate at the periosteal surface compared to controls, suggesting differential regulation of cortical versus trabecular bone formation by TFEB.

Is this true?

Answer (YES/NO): NO